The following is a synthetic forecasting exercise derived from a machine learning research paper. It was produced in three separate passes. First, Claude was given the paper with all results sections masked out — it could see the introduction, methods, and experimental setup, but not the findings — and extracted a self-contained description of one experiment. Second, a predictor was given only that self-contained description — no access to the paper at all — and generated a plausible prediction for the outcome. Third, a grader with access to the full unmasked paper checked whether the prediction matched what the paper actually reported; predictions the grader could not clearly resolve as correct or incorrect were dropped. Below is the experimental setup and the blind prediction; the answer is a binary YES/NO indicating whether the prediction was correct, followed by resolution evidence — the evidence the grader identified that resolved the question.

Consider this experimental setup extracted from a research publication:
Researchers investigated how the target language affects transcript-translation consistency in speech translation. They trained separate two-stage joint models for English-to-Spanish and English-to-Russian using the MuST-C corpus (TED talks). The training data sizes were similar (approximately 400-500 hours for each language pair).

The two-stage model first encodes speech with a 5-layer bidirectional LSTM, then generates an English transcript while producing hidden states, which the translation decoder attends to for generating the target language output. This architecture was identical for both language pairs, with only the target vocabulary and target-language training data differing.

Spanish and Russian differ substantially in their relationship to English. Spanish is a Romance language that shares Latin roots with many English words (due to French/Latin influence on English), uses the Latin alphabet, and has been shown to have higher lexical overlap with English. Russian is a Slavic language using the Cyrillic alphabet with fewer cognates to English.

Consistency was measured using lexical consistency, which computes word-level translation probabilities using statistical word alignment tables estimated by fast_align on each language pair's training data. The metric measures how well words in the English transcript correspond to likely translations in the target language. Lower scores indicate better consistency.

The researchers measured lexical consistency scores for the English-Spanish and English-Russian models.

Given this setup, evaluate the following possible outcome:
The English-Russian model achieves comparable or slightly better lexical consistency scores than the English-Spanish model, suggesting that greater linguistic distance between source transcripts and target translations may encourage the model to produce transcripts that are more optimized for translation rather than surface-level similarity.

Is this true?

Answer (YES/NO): NO